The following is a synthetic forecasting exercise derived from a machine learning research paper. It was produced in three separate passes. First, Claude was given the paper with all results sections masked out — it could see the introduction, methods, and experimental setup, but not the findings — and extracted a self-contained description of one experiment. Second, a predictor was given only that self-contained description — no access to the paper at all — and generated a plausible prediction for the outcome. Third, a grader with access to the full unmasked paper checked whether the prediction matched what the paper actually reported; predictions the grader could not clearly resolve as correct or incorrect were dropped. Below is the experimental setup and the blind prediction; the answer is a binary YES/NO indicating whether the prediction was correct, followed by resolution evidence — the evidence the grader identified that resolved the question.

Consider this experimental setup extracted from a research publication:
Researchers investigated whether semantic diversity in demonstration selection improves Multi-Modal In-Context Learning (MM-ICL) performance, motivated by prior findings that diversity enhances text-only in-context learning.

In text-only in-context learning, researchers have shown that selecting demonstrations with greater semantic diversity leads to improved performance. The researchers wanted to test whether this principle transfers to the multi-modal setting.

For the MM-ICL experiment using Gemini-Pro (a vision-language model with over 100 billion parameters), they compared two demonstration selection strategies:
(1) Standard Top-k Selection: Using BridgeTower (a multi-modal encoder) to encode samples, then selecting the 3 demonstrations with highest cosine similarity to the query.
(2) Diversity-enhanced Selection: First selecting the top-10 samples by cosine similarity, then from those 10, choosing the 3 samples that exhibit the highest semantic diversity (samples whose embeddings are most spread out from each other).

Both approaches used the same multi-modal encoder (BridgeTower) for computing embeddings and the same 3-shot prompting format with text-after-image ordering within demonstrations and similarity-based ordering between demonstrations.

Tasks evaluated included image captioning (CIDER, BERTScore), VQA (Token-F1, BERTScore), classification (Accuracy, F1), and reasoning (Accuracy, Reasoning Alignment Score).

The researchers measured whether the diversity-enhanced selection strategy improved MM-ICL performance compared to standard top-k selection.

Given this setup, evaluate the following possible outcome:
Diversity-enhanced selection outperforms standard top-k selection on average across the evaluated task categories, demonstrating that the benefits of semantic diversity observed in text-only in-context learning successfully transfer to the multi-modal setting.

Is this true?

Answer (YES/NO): NO